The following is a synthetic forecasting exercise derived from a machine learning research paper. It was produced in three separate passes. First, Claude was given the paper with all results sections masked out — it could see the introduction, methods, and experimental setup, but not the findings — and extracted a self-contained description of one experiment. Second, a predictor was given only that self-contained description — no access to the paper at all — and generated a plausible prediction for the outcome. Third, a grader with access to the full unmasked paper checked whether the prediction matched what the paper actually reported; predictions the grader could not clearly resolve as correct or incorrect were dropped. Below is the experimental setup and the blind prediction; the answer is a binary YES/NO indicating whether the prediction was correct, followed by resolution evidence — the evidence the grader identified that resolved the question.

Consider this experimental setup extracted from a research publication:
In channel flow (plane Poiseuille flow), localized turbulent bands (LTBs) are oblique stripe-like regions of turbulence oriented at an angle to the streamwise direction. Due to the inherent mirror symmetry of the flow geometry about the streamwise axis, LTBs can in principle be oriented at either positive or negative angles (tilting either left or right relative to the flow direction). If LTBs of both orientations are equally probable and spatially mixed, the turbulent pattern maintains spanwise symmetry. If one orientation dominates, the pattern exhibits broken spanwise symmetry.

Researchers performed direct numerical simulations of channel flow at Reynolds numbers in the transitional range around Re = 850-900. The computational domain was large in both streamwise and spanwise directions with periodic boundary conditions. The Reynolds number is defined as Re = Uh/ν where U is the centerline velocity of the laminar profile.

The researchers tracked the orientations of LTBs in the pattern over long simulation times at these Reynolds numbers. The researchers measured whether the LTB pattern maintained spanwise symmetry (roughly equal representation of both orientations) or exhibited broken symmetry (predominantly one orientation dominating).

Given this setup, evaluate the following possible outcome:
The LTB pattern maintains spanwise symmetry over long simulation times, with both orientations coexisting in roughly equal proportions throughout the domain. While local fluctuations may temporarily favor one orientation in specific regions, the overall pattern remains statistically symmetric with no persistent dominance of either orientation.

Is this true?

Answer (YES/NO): NO